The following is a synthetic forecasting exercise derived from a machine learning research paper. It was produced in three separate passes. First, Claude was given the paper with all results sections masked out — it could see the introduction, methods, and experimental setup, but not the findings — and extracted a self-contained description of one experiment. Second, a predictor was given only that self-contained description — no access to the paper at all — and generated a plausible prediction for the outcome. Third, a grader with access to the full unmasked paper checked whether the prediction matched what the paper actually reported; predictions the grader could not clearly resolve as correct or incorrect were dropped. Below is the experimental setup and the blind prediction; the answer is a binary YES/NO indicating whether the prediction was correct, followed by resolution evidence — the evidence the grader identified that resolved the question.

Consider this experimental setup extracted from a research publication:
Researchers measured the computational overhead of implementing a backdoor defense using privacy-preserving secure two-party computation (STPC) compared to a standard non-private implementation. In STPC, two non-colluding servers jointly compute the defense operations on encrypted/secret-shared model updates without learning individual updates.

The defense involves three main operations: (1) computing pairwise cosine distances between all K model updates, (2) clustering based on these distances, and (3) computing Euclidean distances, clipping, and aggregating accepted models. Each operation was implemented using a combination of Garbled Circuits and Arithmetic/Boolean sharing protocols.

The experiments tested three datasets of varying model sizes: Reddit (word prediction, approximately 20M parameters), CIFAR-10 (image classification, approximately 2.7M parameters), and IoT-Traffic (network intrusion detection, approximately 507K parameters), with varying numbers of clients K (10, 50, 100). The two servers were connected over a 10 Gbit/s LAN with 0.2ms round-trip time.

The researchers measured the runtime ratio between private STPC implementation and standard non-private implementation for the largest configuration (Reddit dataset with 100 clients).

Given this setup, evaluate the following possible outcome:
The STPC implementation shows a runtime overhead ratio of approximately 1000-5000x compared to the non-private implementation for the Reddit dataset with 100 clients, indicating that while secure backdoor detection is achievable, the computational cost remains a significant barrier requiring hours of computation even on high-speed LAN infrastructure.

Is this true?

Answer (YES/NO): NO